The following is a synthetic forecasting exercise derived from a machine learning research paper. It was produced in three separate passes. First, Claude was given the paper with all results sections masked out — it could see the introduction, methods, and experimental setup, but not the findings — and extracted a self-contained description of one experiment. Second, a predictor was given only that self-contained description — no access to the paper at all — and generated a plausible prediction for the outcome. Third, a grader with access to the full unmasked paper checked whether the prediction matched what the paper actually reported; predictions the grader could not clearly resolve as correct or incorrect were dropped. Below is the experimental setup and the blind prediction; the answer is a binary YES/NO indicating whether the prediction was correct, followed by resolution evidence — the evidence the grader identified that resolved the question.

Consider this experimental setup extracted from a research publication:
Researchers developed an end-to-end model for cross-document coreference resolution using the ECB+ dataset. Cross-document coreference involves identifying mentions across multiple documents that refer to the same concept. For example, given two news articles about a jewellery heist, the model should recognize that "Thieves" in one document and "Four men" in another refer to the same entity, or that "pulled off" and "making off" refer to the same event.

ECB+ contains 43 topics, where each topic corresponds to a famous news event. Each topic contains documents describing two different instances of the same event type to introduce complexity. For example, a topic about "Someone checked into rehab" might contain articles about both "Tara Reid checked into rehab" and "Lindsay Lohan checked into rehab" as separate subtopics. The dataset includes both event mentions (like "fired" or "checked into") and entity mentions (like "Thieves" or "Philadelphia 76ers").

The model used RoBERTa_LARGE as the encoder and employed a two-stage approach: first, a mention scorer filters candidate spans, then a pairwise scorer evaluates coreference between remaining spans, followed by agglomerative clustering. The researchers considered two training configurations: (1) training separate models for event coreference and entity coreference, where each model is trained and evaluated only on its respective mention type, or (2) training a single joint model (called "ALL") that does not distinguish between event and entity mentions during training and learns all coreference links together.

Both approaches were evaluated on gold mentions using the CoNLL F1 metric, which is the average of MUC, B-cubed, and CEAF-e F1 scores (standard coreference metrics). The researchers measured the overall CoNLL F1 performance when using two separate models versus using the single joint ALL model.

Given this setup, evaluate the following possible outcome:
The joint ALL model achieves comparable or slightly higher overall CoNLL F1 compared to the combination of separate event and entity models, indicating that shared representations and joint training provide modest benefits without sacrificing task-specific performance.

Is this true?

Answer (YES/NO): NO